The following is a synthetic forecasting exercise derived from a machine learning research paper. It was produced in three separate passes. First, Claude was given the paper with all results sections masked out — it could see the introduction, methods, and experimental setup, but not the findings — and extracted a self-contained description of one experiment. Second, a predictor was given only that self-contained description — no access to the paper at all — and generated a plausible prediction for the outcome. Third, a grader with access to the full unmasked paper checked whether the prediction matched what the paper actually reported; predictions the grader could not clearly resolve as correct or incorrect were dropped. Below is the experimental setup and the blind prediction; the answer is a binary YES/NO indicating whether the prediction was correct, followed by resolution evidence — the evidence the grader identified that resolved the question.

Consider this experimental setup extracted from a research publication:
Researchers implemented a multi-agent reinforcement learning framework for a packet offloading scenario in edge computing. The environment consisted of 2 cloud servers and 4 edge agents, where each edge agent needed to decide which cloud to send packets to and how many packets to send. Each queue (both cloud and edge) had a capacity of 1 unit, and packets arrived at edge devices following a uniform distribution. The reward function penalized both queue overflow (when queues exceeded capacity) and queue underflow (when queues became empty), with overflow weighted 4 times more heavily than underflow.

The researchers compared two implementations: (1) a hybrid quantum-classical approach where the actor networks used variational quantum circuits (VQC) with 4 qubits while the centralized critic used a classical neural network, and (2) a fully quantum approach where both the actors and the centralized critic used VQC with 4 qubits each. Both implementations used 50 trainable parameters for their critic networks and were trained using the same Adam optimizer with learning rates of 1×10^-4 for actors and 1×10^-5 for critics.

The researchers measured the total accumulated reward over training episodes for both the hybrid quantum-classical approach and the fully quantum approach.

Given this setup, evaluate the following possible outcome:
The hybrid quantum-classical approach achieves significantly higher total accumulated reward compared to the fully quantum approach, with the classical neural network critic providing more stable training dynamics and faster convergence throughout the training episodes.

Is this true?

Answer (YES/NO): NO